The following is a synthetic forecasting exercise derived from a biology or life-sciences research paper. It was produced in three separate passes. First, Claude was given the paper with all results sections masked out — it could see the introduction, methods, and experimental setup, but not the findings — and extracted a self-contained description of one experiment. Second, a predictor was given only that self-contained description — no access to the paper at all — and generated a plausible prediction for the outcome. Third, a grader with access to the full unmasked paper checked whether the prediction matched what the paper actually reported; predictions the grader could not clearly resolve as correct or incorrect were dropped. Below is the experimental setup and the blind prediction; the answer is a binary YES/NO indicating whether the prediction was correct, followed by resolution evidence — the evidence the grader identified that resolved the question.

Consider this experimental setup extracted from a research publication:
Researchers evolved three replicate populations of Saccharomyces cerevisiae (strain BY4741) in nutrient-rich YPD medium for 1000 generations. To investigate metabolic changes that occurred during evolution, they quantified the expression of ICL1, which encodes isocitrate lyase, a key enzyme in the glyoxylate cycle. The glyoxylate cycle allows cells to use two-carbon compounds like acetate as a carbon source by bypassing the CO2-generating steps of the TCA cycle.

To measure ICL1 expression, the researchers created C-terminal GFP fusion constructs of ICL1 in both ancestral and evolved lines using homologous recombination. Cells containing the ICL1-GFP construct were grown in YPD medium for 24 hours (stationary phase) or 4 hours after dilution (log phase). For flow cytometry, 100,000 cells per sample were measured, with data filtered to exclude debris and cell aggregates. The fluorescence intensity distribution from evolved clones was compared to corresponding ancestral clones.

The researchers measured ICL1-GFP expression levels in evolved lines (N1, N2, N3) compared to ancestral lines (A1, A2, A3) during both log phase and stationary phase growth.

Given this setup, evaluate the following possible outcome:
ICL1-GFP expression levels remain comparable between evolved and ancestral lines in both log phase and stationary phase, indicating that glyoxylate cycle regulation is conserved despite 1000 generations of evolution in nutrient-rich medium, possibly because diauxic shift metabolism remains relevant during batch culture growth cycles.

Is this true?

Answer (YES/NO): NO